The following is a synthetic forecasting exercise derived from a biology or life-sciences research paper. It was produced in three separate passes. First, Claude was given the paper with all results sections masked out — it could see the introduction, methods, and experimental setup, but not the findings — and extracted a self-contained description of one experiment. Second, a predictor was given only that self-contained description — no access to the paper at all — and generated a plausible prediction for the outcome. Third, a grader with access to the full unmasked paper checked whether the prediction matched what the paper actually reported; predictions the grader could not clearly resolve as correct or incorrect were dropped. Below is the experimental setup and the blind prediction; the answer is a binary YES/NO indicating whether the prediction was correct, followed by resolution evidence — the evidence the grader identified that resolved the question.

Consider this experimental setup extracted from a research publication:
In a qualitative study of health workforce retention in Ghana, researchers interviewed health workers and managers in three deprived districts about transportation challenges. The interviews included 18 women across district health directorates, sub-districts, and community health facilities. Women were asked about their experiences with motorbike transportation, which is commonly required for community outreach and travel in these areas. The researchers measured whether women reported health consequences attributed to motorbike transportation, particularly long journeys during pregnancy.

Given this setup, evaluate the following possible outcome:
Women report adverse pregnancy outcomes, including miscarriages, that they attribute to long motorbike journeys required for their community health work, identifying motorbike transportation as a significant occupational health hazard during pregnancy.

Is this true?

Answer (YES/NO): YES